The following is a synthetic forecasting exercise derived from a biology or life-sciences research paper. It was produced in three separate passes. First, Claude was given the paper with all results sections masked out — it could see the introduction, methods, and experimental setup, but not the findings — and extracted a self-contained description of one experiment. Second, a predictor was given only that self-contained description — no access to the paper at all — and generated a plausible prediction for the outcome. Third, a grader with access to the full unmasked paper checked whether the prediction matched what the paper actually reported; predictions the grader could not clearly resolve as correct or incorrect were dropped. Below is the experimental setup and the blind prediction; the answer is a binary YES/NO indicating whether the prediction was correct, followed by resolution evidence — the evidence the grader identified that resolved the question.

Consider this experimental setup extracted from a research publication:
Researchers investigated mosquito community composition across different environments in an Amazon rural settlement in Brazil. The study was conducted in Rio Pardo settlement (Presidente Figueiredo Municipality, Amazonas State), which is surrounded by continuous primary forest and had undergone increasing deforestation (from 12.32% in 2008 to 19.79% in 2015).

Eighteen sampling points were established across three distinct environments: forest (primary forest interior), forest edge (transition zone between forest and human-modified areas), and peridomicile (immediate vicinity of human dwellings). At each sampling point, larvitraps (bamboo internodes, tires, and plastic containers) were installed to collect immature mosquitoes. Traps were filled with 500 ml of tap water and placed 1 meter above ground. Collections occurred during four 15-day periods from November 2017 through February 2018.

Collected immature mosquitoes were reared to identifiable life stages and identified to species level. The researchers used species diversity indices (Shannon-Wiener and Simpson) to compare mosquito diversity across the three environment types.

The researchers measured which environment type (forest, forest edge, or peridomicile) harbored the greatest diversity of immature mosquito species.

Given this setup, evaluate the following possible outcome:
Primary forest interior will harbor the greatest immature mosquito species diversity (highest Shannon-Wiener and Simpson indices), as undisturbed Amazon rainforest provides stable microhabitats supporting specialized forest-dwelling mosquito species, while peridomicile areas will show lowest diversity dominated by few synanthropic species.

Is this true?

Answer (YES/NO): NO